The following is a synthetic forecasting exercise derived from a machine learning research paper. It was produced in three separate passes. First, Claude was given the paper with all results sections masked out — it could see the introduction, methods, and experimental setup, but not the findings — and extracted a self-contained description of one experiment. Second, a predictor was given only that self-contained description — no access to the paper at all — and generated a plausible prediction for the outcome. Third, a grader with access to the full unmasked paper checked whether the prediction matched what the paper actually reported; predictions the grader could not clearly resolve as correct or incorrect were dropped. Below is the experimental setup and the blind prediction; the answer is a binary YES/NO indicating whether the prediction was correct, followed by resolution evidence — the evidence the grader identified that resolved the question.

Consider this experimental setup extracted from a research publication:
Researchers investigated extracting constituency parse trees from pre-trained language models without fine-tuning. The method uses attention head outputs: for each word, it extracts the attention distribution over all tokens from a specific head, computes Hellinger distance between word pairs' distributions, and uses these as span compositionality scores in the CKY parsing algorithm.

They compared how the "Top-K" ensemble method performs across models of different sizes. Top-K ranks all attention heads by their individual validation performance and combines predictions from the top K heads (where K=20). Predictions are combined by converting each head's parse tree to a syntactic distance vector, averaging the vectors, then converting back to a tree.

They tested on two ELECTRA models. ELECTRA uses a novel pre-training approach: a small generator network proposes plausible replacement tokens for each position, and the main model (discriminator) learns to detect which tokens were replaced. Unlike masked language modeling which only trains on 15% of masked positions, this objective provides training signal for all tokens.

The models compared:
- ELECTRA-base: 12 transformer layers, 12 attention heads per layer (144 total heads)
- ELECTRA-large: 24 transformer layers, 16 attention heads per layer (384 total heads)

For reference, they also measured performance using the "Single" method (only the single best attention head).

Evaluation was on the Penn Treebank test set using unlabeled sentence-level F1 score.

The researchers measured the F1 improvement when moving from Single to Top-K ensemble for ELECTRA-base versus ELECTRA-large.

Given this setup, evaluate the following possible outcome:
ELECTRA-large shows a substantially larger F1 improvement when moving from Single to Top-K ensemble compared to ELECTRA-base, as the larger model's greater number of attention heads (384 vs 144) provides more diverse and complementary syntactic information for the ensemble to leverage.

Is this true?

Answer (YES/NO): NO